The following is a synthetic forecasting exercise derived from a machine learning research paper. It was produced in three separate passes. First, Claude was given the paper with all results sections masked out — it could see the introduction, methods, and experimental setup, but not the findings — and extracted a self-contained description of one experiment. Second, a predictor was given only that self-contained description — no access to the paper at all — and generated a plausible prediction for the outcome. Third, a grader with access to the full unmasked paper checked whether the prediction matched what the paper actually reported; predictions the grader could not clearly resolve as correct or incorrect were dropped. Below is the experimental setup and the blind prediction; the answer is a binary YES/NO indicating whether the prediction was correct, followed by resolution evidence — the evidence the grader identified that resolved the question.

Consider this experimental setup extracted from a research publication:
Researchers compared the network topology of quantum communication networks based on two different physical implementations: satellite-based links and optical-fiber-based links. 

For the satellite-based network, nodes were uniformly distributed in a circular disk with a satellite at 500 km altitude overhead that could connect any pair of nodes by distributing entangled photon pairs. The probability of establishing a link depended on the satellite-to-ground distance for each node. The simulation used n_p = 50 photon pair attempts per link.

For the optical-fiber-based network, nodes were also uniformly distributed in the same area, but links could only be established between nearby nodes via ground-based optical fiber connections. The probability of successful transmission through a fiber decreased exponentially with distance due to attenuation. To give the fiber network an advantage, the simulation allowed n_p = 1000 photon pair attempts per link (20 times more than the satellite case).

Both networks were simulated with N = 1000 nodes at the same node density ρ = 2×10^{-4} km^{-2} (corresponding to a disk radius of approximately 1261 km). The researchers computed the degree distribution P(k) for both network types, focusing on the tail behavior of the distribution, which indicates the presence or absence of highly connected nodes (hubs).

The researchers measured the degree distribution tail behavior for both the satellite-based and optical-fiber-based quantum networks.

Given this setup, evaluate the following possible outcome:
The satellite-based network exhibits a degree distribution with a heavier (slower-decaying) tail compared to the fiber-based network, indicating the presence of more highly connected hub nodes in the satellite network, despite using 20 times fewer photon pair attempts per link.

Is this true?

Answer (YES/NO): YES